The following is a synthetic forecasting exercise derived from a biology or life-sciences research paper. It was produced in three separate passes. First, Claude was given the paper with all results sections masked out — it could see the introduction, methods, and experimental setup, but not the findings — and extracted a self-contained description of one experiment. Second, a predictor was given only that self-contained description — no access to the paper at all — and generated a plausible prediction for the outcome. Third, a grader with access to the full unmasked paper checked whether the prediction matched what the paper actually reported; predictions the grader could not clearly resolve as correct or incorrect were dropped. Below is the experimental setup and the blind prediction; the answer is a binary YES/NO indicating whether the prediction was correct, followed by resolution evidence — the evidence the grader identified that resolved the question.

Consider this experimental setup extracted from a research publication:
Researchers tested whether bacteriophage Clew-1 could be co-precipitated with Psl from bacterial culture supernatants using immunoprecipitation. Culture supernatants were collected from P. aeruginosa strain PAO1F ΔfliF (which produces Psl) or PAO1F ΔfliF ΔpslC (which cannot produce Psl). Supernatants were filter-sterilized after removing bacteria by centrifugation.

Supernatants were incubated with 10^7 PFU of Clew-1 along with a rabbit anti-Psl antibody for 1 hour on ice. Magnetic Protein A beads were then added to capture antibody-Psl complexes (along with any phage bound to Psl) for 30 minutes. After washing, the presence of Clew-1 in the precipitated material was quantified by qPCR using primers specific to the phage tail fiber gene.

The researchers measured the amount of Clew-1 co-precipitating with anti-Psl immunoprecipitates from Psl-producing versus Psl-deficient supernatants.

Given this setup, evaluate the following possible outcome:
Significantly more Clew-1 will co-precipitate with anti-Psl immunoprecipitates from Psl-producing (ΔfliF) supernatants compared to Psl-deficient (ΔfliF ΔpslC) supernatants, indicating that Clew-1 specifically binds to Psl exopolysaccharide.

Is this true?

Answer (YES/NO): YES